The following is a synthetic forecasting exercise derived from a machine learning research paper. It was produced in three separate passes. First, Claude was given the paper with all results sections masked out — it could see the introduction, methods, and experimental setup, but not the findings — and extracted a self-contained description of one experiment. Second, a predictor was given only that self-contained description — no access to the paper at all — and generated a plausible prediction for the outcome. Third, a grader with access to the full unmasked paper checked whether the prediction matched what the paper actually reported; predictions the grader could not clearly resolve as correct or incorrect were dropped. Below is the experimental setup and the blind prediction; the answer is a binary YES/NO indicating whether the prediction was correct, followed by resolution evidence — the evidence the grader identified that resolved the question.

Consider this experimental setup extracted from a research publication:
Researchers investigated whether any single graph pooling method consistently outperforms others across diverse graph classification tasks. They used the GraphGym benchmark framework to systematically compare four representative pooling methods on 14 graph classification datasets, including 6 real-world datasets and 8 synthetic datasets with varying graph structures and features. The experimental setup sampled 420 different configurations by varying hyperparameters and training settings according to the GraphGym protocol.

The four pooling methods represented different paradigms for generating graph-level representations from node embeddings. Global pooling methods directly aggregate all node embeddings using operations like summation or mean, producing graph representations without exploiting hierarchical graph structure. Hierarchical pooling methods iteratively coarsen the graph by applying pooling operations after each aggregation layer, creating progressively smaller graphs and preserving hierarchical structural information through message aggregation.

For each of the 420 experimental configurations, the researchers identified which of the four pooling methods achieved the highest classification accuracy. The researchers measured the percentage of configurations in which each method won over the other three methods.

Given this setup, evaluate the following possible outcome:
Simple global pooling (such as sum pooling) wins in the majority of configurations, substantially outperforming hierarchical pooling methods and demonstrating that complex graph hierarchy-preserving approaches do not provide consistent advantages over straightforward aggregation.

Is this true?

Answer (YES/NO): NO